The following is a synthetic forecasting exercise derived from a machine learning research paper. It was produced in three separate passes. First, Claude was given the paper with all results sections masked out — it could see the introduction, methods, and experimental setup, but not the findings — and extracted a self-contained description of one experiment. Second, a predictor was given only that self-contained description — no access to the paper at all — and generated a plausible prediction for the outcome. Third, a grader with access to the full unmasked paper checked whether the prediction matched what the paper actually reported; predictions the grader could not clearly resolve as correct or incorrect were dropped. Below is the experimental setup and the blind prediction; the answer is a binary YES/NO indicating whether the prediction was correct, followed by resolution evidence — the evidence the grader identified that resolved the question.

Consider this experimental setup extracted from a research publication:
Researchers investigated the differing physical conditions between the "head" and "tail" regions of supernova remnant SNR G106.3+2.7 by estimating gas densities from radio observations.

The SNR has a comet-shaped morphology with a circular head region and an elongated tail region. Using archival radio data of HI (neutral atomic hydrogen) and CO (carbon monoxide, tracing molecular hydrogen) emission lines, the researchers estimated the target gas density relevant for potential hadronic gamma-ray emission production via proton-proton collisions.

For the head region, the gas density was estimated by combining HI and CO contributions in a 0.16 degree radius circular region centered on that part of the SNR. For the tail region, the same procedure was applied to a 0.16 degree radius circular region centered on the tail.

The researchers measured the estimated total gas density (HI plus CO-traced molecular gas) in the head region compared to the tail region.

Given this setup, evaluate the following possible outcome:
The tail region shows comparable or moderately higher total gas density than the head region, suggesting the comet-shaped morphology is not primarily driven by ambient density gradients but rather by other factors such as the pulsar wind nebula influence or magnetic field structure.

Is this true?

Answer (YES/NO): NO